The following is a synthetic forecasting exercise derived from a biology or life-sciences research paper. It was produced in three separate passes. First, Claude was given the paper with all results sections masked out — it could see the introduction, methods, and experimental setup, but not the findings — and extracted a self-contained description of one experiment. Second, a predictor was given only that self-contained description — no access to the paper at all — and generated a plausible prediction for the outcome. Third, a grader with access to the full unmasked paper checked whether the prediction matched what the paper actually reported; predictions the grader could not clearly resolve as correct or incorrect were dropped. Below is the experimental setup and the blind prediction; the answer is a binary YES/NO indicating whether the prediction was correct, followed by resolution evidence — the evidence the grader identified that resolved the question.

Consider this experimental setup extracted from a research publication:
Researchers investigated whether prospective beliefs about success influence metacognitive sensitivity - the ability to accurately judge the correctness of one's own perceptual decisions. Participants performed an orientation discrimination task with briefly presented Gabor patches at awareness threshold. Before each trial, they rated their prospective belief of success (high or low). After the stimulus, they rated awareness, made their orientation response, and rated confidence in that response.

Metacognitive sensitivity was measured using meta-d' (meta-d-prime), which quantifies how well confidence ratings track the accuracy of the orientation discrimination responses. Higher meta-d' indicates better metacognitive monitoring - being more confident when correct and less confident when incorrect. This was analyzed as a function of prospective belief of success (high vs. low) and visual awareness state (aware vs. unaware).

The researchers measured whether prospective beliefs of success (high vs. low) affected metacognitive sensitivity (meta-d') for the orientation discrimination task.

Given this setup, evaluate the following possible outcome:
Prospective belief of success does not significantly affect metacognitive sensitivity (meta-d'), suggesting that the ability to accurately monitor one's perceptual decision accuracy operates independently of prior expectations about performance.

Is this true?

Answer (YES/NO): YES